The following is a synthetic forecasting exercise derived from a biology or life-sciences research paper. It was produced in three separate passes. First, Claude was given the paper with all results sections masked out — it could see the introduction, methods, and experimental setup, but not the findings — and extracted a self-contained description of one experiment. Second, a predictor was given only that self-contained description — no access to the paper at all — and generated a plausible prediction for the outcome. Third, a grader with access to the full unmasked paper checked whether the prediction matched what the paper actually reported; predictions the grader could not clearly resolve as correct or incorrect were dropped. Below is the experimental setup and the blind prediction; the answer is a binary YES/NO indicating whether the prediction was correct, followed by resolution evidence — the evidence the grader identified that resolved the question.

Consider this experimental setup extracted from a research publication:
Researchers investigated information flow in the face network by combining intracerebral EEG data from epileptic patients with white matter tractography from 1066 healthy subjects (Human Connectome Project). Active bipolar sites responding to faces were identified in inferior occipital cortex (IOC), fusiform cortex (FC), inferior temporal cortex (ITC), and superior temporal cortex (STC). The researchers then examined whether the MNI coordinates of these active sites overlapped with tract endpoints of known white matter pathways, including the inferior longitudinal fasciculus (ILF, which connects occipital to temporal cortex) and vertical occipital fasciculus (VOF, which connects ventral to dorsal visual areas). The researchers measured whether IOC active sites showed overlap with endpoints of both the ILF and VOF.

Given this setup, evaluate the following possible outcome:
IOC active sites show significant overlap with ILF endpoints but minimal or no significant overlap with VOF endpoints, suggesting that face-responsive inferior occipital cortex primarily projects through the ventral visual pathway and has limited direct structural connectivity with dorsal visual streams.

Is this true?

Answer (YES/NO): NO